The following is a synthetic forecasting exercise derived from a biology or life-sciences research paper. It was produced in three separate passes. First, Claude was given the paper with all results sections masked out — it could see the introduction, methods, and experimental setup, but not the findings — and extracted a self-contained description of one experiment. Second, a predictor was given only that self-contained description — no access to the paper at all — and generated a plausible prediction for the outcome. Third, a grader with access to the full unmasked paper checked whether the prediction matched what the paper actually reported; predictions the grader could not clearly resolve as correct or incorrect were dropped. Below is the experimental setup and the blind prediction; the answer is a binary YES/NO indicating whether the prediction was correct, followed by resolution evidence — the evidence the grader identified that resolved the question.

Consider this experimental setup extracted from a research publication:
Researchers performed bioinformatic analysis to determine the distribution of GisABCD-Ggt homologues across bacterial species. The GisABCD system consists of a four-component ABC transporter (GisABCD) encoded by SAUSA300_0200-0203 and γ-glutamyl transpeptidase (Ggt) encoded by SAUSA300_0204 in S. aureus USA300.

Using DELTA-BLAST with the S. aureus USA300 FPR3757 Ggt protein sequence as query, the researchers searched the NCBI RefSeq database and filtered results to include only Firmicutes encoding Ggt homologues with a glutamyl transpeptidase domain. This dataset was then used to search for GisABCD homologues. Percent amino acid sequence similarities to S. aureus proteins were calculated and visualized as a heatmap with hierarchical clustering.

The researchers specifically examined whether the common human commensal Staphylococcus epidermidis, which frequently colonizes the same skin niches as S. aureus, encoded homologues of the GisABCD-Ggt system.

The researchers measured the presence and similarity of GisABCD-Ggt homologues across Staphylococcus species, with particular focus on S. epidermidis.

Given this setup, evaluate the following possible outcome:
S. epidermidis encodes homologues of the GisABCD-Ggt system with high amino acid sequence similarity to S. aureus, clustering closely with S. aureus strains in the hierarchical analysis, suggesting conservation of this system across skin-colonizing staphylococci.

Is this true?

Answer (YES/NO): NO